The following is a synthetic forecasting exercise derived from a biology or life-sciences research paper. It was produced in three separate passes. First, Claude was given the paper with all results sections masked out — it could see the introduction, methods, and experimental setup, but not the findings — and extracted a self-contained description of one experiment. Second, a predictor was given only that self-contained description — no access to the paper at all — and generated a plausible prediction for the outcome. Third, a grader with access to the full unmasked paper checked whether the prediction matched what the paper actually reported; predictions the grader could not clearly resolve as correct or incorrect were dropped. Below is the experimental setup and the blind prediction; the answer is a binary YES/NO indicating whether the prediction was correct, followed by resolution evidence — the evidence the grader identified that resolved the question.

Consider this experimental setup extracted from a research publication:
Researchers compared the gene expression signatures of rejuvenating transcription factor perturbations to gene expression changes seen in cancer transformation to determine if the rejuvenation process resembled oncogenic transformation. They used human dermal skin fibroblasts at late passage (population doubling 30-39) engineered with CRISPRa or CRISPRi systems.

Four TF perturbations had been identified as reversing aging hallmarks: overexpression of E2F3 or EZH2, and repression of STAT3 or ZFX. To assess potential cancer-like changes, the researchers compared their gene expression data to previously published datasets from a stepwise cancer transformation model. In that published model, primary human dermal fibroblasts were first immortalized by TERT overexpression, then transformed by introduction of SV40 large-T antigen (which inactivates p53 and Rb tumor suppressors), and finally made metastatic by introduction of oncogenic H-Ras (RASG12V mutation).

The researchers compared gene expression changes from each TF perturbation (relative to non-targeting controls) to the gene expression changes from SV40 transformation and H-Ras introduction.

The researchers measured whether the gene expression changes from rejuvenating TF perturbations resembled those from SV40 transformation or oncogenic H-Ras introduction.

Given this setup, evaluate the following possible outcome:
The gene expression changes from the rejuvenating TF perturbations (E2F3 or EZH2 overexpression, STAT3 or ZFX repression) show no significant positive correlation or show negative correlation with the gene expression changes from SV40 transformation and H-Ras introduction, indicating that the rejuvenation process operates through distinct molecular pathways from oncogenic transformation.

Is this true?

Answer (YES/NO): YES